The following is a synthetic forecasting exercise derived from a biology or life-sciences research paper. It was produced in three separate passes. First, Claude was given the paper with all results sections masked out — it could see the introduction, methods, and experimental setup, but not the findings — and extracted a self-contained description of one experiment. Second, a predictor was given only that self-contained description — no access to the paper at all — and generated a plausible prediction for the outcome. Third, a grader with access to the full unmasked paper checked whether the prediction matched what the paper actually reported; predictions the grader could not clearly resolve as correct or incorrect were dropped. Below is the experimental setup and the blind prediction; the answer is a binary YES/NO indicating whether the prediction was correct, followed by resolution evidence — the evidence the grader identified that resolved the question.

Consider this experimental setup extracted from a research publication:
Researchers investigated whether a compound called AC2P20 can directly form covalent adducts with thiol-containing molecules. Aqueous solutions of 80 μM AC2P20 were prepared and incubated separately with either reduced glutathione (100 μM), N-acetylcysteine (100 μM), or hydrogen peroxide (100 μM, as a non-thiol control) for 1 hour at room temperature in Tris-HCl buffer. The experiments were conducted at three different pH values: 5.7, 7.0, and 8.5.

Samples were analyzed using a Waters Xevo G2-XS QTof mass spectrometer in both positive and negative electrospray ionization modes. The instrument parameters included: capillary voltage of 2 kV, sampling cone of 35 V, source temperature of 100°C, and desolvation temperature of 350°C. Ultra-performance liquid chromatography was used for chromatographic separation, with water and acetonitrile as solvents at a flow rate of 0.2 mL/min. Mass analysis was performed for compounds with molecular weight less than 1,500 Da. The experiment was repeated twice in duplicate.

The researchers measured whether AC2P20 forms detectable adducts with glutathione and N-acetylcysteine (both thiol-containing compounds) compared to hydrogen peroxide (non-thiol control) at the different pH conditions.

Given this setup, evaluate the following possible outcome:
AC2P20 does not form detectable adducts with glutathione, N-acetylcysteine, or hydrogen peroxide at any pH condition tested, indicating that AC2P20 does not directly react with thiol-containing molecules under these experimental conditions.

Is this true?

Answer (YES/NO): NO